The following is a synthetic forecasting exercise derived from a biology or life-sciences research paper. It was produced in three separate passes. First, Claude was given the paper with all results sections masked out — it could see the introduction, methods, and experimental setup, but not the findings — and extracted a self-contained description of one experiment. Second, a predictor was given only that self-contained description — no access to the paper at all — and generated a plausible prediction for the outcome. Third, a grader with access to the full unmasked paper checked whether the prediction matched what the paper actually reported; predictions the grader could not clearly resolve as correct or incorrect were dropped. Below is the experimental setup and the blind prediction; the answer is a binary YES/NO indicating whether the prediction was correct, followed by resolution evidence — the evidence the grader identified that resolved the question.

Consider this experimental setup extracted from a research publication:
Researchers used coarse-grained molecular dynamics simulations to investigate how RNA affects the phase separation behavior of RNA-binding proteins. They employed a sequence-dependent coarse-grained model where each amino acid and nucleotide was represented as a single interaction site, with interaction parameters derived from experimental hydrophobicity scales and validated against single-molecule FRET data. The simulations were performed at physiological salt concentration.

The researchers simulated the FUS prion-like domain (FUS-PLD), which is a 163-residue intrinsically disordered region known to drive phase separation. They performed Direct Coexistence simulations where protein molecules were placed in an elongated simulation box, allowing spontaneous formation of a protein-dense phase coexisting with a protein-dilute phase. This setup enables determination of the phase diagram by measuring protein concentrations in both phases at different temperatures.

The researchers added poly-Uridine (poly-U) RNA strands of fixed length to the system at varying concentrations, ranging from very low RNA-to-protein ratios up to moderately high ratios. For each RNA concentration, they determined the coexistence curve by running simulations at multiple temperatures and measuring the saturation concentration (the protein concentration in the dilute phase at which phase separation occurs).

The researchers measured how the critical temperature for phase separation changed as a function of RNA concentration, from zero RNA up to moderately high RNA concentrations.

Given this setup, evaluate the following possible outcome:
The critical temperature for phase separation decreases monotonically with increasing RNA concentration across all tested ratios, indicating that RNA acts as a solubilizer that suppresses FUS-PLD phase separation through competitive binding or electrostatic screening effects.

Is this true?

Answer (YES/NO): NO